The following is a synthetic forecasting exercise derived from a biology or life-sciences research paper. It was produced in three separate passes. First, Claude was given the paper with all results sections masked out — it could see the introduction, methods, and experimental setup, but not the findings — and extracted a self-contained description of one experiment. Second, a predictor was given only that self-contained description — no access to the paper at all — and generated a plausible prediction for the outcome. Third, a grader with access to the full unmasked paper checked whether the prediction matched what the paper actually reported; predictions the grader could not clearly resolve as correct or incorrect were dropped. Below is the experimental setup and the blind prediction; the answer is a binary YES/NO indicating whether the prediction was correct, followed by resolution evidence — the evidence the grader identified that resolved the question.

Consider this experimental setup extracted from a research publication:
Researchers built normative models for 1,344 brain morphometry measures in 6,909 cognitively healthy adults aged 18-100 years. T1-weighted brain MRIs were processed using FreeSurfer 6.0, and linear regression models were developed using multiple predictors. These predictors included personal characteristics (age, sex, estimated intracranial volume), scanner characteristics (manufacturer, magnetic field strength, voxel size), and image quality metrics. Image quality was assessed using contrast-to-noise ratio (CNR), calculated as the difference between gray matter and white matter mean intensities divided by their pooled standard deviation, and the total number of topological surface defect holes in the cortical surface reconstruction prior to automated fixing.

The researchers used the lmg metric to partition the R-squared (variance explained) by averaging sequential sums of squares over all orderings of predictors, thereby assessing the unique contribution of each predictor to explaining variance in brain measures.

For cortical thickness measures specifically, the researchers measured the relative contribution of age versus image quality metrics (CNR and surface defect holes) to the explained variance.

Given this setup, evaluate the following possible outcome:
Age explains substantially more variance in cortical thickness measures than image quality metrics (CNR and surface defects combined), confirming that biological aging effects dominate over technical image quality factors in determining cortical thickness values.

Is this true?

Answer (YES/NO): YES